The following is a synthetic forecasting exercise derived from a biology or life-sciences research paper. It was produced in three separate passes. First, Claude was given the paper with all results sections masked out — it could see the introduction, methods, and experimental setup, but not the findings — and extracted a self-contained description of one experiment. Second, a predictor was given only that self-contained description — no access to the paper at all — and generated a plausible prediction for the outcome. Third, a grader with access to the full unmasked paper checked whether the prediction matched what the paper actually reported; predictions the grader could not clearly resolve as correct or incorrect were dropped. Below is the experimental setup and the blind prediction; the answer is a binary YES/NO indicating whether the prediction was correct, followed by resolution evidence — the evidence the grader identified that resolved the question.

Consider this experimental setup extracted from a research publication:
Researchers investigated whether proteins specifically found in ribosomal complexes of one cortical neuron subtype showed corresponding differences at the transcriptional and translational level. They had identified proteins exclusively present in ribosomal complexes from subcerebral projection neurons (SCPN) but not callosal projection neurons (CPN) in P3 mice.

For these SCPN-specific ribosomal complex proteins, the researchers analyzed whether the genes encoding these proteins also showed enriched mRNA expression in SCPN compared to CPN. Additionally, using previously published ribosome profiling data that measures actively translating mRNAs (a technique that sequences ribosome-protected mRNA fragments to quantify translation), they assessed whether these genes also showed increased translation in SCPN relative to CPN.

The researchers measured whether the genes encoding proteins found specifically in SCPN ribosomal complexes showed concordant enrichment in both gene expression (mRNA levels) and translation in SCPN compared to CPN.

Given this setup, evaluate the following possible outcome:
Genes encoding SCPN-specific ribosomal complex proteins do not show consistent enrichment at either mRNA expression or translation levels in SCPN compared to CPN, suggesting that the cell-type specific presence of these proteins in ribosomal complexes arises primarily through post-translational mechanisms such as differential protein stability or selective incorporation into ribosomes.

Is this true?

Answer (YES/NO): NO